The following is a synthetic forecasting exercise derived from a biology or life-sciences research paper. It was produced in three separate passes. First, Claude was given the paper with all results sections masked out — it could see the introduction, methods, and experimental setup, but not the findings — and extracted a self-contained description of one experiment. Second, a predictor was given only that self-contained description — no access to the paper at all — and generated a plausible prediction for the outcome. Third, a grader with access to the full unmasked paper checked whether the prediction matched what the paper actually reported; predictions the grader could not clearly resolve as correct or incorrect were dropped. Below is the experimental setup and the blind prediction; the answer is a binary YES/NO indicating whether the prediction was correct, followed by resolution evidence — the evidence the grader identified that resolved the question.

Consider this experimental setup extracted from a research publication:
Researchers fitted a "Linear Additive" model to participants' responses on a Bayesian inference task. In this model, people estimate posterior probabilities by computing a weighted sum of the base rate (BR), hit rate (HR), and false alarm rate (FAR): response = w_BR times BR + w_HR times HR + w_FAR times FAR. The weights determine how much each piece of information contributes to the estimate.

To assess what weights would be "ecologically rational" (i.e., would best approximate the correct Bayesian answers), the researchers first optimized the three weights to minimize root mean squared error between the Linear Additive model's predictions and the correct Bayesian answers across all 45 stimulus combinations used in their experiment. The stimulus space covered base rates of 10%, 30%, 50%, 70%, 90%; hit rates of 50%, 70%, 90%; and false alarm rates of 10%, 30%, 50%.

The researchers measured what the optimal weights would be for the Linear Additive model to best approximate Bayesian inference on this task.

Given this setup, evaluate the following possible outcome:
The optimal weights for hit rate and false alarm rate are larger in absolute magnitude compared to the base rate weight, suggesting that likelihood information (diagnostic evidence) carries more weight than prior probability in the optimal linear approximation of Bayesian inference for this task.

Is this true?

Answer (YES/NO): NO